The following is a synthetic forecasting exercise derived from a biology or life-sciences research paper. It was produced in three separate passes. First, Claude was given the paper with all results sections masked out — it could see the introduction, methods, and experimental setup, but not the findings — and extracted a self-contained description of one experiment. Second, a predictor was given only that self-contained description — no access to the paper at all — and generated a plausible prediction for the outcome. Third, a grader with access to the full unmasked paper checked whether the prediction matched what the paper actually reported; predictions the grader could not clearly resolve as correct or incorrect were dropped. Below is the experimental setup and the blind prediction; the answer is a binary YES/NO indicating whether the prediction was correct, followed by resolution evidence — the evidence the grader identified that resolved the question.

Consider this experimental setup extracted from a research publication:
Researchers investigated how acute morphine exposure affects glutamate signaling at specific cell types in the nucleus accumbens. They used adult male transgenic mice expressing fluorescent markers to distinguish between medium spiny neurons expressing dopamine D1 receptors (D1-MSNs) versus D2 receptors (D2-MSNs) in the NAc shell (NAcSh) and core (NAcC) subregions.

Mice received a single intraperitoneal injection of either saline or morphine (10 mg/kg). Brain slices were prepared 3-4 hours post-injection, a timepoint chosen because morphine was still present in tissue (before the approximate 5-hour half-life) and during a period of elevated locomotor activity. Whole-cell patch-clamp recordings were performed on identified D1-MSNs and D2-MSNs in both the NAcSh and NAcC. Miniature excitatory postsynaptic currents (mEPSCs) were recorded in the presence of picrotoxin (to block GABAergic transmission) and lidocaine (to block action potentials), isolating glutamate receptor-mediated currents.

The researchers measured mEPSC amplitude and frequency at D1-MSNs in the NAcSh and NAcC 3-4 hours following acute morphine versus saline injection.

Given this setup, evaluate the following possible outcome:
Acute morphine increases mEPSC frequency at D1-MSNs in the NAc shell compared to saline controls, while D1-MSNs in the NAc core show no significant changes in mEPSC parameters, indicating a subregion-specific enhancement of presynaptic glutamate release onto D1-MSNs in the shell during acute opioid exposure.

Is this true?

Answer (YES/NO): NO